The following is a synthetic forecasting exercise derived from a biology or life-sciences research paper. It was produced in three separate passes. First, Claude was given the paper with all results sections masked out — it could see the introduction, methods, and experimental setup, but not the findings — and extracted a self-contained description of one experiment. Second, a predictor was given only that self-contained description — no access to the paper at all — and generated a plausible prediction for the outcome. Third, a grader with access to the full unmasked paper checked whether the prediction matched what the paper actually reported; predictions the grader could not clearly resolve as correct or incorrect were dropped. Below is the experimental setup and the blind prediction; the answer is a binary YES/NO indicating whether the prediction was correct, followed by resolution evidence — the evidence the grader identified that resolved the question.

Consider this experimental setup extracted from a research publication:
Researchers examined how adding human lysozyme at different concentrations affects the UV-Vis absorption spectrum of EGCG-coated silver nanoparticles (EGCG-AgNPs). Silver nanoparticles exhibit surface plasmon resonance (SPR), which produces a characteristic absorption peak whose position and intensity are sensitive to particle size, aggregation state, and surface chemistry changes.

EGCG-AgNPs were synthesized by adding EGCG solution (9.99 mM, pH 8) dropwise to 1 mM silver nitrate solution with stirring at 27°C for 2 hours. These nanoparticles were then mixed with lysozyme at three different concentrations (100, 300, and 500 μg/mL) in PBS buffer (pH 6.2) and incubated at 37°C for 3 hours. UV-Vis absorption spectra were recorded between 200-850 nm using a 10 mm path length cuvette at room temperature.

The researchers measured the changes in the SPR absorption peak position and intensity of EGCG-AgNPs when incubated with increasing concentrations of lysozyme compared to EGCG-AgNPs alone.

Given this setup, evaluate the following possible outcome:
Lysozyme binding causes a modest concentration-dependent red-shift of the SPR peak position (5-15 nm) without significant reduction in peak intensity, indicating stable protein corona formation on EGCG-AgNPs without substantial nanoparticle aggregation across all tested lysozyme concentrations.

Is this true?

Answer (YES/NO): NO